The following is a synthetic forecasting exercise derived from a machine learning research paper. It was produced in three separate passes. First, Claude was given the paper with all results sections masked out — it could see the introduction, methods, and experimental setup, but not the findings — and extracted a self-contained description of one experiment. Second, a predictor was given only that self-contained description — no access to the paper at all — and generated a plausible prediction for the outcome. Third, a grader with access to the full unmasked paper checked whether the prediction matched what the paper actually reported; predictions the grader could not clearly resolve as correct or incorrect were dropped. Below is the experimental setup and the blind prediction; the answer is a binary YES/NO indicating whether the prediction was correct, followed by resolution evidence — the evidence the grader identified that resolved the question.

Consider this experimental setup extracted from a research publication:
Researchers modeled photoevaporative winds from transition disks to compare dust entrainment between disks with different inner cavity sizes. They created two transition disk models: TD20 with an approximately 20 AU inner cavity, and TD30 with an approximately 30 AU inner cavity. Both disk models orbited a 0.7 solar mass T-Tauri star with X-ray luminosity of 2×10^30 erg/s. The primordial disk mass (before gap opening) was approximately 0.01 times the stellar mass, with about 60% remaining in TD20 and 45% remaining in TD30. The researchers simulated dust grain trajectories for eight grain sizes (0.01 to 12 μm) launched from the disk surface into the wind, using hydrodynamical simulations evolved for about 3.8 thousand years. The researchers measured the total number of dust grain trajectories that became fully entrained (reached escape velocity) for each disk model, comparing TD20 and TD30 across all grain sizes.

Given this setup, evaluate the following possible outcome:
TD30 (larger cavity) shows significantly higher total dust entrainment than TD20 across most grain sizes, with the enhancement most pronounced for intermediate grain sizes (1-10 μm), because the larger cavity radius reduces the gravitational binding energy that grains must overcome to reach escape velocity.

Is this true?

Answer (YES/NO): NO